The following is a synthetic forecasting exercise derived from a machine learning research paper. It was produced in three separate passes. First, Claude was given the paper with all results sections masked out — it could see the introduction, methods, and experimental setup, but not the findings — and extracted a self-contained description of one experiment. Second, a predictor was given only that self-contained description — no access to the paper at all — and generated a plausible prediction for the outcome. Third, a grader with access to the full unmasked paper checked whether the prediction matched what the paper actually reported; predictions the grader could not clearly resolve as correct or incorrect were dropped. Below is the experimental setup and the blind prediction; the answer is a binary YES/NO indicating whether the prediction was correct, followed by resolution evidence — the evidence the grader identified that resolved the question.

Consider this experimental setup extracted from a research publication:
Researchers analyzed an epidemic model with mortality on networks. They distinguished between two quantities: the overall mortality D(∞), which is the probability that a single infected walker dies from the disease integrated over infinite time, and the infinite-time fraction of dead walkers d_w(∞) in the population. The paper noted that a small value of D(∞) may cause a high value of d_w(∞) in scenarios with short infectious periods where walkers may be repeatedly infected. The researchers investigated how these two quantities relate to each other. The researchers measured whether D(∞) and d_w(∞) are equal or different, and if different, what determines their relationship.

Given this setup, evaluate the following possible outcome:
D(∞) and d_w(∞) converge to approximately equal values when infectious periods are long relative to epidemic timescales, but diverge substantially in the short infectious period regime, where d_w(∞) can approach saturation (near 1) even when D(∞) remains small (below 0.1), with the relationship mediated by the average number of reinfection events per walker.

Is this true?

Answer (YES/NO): NO